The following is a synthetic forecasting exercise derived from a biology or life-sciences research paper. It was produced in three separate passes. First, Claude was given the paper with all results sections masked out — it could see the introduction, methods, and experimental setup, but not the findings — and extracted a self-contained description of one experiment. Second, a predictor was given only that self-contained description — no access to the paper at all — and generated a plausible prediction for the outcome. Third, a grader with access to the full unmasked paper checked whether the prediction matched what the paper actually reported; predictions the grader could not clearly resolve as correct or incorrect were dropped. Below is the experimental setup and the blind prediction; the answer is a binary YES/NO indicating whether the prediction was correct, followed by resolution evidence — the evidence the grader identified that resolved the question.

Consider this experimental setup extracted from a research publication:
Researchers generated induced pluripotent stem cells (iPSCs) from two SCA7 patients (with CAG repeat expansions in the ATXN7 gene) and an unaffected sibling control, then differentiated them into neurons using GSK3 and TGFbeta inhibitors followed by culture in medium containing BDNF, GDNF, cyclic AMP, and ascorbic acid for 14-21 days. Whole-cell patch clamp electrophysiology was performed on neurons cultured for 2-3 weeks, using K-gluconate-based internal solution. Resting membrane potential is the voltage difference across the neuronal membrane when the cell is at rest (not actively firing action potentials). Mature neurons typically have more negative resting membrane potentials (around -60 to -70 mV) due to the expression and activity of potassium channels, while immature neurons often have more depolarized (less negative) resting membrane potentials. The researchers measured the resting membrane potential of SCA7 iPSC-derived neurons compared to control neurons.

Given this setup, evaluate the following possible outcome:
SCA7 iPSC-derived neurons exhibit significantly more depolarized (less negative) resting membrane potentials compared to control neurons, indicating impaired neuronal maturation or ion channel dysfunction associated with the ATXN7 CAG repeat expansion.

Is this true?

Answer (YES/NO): NO